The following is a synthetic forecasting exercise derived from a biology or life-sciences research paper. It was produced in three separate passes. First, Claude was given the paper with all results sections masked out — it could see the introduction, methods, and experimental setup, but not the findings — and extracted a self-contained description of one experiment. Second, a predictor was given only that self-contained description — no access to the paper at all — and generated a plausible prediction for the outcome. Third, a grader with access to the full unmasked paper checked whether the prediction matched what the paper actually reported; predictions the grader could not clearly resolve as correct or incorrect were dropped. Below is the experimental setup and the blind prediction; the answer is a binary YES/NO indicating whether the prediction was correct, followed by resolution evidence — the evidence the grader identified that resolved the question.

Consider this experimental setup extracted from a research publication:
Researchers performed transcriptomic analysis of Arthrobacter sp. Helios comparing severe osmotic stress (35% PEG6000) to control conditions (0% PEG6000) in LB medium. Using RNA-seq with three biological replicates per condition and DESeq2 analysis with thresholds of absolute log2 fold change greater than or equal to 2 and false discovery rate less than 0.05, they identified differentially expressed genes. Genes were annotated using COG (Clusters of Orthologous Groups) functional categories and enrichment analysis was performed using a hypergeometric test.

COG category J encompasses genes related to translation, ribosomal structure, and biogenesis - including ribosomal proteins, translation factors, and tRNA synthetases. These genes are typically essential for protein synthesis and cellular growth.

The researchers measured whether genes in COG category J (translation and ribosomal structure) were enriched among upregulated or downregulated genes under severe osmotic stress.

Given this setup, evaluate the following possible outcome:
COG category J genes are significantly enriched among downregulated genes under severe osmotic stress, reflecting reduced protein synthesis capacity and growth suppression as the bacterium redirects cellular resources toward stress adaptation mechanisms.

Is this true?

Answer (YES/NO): NO